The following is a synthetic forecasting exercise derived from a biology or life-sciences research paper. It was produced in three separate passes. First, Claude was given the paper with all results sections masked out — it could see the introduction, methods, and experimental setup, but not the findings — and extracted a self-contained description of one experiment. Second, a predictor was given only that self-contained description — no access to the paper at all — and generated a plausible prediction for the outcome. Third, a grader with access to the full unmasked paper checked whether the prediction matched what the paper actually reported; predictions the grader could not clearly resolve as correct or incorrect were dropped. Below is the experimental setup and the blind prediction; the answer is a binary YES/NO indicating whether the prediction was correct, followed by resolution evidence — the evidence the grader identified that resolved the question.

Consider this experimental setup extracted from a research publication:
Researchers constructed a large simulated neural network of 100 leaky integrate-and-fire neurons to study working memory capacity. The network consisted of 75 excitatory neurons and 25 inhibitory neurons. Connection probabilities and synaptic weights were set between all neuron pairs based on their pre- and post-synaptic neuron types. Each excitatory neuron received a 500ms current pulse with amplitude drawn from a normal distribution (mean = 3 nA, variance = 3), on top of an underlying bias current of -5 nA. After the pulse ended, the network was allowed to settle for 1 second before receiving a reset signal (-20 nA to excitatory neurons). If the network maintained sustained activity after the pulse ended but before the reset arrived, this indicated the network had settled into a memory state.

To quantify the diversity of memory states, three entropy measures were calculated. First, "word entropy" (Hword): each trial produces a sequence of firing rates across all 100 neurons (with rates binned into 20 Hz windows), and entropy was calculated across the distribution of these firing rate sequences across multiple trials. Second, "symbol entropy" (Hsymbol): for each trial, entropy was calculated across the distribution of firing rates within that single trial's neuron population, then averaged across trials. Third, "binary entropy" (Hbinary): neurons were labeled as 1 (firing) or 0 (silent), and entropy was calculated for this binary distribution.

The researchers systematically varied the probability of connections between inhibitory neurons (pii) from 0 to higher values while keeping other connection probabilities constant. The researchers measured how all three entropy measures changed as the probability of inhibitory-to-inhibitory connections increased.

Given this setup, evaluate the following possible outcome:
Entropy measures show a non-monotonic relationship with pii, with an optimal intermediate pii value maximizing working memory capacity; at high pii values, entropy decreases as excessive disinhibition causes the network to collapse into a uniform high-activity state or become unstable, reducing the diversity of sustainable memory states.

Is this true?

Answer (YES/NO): NO